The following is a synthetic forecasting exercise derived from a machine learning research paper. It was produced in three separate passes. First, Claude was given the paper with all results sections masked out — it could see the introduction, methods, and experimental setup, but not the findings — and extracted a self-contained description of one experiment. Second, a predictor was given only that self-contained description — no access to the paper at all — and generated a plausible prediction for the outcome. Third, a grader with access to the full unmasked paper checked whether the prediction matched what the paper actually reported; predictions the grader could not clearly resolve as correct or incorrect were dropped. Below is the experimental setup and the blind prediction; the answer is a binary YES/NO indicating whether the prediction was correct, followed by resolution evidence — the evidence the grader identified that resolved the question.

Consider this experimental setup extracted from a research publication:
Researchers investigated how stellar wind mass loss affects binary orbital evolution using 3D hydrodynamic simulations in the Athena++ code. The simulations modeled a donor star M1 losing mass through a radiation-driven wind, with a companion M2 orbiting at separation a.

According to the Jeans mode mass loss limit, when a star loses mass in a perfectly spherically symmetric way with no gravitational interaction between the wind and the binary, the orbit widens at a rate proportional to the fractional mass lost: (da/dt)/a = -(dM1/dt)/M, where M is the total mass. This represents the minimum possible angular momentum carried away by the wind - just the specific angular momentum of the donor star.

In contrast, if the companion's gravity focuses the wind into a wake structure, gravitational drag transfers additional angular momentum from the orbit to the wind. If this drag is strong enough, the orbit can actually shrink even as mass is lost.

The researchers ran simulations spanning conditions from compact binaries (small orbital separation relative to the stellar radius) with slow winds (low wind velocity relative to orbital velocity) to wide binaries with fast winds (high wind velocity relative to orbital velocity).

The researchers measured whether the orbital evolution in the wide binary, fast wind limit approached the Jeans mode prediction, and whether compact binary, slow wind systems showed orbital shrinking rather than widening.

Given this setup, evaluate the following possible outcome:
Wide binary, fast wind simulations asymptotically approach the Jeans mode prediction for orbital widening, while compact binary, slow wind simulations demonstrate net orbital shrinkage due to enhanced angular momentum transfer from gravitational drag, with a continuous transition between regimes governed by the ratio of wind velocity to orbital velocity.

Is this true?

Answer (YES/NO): YES